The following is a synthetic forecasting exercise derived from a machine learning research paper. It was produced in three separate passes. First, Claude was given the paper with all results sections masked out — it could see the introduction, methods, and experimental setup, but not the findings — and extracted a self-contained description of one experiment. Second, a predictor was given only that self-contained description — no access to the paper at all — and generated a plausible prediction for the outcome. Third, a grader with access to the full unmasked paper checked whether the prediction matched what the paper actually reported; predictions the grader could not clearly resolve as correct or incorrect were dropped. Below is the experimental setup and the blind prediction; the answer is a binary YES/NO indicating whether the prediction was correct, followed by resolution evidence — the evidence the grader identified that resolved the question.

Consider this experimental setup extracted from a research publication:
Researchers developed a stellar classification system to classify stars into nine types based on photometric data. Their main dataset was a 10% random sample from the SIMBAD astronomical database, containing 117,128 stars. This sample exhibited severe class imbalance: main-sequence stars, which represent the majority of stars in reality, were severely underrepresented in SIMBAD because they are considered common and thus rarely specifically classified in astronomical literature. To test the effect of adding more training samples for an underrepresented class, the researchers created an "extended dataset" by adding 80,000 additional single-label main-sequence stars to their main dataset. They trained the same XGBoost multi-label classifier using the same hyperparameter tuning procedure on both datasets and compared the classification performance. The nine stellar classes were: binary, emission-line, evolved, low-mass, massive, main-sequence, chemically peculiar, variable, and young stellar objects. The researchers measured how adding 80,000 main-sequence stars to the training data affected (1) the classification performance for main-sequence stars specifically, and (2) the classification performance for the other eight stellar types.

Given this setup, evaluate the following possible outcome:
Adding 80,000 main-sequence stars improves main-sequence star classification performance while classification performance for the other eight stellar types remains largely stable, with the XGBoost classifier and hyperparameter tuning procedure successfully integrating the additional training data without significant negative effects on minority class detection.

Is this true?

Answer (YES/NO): YES